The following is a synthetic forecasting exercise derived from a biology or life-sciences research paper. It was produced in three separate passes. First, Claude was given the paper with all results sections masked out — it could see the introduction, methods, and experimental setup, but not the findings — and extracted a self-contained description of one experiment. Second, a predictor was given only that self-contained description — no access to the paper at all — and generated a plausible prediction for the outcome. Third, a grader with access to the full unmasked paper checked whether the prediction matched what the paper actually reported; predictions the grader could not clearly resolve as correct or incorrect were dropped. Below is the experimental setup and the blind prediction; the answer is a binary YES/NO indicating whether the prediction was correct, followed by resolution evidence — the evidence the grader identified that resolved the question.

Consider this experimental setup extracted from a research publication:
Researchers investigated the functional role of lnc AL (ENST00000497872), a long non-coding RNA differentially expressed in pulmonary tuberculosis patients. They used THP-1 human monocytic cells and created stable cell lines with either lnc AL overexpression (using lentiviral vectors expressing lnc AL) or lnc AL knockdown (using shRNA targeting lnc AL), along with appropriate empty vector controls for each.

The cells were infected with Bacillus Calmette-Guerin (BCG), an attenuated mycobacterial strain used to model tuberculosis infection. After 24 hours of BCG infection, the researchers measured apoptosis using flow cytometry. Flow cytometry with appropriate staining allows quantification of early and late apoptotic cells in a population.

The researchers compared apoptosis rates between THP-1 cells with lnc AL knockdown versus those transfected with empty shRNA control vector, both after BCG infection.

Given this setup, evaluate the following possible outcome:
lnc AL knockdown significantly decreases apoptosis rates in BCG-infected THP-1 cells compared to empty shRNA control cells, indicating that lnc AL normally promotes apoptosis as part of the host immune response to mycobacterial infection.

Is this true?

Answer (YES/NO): NO